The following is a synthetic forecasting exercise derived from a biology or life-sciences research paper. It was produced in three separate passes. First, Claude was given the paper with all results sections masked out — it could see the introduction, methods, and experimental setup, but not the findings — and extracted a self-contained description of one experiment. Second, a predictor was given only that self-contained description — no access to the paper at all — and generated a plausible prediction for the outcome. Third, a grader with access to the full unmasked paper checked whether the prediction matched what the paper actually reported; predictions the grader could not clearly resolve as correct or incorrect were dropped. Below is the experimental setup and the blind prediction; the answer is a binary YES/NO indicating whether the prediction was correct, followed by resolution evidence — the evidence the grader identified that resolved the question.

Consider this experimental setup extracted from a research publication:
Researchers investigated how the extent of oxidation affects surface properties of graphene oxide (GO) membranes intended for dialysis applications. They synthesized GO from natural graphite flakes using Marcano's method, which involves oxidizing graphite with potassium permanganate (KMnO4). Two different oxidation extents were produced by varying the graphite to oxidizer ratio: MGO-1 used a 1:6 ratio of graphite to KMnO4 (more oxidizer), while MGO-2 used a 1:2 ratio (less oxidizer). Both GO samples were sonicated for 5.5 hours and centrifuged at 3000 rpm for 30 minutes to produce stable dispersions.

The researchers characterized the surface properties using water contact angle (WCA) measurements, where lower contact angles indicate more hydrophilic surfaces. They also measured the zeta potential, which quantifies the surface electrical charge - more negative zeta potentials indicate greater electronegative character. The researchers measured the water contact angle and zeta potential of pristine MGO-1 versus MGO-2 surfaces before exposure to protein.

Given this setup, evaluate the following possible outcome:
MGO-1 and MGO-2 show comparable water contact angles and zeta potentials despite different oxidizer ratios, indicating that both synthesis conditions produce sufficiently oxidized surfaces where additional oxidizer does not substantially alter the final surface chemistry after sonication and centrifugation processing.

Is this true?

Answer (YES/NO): NO